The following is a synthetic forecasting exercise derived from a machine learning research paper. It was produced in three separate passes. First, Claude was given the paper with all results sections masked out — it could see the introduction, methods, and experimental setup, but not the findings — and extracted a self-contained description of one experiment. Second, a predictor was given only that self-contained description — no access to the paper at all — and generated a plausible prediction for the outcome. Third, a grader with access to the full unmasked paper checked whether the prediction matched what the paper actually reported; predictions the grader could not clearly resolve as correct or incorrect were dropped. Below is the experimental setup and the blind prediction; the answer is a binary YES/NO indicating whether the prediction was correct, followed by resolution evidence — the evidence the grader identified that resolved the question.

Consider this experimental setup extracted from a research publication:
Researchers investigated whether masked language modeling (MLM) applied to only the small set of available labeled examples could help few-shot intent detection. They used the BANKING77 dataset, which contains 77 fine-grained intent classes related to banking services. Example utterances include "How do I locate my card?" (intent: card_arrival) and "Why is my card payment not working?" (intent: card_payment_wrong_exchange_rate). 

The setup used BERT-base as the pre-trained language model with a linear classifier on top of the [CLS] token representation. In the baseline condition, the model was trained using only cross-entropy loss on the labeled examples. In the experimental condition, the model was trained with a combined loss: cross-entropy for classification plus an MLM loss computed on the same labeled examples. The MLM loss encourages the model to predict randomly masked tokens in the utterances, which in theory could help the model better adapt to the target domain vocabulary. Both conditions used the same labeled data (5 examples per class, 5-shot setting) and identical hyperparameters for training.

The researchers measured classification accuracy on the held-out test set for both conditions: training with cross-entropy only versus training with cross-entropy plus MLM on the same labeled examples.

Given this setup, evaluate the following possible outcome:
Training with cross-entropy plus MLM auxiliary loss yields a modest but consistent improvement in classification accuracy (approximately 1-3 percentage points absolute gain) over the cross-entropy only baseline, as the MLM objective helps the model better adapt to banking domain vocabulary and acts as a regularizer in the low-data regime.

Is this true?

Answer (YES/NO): NO